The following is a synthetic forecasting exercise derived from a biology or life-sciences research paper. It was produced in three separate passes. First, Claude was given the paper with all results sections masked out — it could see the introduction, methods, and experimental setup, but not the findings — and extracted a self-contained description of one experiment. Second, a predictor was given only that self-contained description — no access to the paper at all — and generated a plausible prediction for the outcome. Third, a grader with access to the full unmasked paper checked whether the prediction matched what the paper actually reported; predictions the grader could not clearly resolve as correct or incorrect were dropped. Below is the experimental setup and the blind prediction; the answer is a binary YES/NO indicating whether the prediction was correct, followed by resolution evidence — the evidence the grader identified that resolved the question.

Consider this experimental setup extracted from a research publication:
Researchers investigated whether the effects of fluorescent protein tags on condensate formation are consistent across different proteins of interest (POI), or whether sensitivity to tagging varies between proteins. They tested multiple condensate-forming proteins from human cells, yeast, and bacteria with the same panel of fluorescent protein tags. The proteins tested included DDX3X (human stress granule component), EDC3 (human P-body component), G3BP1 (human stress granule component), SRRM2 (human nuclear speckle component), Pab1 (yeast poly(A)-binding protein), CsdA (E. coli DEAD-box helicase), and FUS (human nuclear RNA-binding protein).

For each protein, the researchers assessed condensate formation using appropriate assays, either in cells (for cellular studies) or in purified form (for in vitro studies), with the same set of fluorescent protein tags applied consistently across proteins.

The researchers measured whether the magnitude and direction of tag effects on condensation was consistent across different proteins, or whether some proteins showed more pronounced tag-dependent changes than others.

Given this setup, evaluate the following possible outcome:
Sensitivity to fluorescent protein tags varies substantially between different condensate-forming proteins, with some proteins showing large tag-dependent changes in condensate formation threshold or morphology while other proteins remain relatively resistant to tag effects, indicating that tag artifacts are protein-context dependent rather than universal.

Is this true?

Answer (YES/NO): YES